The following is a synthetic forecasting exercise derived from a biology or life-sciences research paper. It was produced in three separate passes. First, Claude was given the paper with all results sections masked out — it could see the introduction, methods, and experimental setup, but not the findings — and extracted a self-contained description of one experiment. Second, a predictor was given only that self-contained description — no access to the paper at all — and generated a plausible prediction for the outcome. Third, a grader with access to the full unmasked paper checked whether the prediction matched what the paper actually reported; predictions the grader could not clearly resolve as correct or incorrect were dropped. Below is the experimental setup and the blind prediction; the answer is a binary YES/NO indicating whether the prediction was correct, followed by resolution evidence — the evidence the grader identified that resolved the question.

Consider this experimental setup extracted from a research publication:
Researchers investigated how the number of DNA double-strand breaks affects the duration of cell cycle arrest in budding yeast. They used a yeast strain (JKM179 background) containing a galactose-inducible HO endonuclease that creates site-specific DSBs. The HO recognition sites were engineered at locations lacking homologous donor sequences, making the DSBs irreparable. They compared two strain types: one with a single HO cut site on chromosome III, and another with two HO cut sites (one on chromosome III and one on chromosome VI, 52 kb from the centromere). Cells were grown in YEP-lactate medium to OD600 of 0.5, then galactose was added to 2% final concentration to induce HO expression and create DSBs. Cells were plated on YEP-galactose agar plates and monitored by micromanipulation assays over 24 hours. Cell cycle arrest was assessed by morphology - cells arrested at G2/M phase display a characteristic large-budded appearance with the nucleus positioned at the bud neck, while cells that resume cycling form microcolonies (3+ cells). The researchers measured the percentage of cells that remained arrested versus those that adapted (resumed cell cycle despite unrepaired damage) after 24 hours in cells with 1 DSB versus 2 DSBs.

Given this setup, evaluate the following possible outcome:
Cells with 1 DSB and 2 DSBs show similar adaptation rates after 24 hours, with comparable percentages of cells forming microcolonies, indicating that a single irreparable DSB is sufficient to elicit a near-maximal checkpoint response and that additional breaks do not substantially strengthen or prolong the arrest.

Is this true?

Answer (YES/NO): NO